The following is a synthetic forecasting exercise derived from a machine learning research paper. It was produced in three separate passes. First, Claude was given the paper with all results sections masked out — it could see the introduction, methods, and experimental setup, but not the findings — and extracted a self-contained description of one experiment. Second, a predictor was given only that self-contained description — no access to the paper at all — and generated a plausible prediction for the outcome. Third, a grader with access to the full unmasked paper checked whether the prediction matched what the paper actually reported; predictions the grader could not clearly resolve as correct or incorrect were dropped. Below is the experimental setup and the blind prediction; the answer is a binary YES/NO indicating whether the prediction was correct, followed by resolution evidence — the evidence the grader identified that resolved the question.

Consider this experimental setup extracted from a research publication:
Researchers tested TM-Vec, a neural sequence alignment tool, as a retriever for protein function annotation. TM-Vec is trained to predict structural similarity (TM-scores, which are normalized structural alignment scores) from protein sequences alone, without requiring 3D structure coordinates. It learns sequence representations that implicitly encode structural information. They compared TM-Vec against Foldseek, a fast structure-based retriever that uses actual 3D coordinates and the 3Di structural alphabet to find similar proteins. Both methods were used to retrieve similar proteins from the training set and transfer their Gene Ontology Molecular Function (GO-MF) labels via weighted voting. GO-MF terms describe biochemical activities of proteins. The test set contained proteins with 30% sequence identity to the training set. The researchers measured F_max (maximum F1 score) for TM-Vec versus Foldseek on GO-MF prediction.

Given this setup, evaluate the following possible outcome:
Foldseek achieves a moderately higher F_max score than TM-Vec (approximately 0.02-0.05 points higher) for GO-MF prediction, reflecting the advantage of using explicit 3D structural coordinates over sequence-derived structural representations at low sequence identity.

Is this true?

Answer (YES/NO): NO